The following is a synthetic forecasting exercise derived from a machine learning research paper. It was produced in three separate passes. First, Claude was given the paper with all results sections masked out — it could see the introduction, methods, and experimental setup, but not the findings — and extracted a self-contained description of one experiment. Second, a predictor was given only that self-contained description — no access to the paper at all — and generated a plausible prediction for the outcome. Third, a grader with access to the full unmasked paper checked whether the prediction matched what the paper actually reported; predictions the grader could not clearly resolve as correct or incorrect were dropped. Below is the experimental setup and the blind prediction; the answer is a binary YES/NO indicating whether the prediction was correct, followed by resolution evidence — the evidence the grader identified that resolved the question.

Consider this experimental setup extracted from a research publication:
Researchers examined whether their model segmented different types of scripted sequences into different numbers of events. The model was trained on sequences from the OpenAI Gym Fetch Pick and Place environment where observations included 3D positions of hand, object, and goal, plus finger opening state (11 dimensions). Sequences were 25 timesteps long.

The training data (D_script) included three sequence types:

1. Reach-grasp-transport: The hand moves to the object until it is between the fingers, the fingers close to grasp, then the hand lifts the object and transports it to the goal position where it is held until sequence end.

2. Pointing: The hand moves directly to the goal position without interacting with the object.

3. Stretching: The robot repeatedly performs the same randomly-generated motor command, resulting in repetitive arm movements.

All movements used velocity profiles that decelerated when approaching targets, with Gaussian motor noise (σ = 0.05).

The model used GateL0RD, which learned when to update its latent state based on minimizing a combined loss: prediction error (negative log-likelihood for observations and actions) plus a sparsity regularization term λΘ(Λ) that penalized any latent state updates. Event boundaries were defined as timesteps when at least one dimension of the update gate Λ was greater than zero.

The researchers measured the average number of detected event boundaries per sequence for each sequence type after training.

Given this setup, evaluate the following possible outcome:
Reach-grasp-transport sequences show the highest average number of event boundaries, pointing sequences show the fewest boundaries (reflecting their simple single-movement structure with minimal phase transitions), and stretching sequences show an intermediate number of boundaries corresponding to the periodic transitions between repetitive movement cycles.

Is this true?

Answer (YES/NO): NO